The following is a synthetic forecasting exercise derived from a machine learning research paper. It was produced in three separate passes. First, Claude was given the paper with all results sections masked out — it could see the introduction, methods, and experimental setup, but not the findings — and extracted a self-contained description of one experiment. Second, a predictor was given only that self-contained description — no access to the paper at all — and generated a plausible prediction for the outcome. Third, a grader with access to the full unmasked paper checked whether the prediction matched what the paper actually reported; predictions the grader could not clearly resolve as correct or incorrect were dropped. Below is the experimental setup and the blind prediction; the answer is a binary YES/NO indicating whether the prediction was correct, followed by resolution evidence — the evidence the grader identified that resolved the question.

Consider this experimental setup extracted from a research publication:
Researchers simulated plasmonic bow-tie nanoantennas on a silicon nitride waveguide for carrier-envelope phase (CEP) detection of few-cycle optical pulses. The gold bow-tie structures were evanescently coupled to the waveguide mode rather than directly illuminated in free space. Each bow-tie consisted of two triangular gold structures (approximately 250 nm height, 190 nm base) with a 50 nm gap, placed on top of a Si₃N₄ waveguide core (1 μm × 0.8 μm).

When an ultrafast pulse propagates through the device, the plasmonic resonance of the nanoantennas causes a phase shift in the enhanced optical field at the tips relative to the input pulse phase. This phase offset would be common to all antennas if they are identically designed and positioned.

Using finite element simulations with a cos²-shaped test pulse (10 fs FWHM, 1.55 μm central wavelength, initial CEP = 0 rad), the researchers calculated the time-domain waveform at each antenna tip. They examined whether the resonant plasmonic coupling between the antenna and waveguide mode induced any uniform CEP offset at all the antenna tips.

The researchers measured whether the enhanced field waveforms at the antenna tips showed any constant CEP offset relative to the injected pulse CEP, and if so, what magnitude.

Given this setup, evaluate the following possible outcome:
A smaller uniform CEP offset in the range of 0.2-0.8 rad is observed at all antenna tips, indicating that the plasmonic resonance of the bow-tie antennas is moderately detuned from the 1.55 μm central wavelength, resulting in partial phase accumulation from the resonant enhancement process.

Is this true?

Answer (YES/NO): NO